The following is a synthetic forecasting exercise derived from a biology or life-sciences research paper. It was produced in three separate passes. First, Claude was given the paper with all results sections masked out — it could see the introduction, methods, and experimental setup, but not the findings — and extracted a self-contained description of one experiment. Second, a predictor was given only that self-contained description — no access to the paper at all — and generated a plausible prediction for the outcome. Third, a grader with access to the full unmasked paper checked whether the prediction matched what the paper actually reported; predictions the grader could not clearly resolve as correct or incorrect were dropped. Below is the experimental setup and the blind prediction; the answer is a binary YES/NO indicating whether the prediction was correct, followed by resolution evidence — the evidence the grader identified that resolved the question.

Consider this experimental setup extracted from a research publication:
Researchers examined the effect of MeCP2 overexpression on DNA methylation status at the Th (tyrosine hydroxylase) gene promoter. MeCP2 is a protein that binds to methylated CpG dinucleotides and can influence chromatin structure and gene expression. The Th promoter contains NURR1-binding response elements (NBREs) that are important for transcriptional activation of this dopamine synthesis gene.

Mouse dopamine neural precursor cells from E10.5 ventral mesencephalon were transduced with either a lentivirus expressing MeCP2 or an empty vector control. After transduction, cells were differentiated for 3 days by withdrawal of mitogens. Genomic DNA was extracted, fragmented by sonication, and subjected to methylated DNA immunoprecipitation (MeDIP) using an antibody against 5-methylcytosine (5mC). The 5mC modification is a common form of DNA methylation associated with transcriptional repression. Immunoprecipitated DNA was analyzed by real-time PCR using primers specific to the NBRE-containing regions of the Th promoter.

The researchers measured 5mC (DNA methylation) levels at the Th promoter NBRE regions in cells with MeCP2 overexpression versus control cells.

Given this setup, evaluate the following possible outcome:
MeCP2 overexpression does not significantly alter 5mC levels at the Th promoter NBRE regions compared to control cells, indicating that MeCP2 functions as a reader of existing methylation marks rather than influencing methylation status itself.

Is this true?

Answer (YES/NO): NO